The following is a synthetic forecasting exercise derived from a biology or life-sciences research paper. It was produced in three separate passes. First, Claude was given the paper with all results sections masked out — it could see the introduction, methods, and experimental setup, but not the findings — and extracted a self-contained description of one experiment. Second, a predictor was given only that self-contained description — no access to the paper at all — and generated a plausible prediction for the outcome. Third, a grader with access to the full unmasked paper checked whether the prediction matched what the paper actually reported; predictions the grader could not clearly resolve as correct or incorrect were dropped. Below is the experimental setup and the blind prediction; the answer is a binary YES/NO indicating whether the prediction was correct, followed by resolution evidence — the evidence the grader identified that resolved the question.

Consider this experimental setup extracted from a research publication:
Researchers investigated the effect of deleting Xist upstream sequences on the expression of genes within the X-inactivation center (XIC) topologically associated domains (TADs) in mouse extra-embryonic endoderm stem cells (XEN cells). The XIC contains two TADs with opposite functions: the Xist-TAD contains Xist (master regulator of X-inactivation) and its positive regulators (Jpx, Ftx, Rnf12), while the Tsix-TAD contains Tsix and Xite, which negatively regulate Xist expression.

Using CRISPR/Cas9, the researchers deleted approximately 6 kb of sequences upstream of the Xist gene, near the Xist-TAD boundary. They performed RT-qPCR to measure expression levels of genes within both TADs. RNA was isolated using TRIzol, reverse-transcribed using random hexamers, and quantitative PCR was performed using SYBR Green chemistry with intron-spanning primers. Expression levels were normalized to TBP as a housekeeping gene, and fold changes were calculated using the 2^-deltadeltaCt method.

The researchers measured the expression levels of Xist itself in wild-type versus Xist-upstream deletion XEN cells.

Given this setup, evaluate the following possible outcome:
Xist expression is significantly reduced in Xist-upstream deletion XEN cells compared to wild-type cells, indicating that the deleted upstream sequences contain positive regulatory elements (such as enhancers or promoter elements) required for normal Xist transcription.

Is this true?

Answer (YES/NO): NO